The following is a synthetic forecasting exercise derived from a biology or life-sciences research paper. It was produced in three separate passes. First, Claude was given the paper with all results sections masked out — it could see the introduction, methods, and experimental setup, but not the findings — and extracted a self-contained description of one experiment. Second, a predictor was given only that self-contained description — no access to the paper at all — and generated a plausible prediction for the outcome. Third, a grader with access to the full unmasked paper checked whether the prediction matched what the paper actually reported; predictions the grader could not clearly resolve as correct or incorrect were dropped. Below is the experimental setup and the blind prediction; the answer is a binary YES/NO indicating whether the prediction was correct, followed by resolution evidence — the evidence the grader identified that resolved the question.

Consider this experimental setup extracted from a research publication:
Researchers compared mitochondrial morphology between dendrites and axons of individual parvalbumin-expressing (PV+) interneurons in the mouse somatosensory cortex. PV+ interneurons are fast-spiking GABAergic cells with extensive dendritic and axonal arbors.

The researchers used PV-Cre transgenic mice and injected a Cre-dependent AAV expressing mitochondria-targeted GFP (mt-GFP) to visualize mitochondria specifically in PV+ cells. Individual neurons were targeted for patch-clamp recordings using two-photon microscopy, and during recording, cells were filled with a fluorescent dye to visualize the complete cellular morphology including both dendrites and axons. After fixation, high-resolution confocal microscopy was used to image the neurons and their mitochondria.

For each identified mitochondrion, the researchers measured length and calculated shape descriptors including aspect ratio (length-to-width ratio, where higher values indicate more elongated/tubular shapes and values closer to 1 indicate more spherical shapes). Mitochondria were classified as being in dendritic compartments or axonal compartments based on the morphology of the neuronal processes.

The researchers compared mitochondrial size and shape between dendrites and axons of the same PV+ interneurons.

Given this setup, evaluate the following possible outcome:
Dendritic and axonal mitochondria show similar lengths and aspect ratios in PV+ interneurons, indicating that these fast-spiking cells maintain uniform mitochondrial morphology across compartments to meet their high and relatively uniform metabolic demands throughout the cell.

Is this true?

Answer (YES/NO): NO